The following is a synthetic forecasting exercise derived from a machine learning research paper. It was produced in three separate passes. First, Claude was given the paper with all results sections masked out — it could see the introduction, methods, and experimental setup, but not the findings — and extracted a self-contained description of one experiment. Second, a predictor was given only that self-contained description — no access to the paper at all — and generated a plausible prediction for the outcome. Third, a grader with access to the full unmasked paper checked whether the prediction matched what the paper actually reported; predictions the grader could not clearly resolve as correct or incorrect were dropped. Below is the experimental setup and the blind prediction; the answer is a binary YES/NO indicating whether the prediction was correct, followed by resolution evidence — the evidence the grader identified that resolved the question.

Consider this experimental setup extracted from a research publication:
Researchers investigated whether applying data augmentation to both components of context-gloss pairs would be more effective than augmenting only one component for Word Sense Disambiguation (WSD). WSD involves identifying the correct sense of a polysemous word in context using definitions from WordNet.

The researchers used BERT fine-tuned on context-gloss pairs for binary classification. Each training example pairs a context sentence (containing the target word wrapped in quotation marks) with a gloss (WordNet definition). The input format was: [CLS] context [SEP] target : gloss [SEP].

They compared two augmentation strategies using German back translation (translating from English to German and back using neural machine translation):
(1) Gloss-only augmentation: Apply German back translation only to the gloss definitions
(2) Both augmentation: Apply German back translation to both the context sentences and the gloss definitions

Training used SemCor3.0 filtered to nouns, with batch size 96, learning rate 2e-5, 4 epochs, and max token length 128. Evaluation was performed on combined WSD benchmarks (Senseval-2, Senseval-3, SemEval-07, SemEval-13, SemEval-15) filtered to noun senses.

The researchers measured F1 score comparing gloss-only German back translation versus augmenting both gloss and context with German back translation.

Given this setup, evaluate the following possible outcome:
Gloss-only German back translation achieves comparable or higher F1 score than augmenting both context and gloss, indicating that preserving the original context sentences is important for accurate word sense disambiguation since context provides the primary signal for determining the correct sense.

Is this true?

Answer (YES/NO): YES